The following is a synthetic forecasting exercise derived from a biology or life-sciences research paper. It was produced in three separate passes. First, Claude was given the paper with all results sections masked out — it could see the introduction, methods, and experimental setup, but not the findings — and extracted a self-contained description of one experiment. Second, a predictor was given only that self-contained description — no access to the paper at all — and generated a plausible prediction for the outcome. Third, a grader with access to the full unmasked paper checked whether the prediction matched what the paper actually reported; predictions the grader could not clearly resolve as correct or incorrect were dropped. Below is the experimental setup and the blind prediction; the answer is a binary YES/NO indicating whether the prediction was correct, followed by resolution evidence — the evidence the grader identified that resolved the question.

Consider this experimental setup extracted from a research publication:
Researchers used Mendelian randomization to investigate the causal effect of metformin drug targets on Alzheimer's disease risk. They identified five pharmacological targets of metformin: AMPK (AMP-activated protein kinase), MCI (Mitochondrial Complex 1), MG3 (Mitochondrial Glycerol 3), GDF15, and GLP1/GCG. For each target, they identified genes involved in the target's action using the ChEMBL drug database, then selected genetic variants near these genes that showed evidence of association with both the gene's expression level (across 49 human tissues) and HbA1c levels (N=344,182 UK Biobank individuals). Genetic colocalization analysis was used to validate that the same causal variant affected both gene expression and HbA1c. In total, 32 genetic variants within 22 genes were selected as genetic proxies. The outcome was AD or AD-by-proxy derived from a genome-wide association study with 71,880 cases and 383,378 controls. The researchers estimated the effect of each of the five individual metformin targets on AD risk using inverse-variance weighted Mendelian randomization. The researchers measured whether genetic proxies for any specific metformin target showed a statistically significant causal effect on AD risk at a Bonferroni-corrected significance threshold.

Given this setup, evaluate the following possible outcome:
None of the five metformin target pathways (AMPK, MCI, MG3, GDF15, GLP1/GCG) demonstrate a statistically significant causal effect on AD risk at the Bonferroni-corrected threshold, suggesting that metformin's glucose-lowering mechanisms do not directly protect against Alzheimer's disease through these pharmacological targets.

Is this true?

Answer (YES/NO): NO